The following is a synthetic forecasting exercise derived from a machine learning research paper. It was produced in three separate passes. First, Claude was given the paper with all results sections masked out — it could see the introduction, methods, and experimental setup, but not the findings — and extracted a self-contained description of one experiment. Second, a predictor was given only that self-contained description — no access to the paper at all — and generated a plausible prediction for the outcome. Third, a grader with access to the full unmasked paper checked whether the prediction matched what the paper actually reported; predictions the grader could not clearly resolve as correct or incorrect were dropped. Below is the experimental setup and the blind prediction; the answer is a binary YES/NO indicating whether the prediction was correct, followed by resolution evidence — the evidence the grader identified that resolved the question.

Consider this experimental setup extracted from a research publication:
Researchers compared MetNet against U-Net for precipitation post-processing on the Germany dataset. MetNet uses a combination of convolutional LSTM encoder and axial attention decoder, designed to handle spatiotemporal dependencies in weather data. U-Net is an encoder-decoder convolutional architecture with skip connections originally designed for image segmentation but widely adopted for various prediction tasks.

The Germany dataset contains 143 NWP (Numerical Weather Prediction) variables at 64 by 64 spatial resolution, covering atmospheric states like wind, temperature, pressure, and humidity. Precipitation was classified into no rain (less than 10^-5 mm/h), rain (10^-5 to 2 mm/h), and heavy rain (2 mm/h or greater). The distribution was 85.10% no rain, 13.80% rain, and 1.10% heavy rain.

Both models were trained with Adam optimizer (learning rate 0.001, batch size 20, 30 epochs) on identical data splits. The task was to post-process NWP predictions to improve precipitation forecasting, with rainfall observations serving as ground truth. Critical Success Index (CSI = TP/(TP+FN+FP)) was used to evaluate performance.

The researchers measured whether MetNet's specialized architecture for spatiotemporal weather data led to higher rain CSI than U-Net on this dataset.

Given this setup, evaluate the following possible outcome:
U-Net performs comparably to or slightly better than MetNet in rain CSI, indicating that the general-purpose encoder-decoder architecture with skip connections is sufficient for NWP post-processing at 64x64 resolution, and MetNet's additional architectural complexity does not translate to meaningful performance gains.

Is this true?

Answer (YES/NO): YES